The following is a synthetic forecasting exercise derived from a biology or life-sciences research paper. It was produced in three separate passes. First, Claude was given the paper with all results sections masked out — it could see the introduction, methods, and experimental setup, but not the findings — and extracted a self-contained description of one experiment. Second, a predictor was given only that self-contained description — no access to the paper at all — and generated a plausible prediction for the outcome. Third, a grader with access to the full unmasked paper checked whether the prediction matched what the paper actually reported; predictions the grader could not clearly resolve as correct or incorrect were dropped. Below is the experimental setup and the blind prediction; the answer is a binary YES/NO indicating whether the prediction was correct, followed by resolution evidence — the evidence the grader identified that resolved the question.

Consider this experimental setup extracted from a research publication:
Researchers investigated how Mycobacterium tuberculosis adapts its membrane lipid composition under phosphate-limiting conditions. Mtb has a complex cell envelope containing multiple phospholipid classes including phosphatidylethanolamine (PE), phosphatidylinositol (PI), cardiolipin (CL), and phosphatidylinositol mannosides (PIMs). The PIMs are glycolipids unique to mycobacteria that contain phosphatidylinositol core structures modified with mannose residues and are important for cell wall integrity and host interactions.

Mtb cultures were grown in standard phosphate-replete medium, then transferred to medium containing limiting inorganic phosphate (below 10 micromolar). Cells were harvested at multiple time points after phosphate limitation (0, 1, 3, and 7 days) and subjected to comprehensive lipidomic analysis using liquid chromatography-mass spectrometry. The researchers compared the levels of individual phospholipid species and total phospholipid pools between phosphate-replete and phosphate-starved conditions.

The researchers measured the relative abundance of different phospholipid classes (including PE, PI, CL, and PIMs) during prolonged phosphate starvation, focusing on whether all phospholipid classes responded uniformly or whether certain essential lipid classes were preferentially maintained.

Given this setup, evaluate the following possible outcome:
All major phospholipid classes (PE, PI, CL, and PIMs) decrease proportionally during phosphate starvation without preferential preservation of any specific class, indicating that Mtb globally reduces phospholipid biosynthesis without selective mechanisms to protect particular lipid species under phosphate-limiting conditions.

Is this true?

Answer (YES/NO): NO